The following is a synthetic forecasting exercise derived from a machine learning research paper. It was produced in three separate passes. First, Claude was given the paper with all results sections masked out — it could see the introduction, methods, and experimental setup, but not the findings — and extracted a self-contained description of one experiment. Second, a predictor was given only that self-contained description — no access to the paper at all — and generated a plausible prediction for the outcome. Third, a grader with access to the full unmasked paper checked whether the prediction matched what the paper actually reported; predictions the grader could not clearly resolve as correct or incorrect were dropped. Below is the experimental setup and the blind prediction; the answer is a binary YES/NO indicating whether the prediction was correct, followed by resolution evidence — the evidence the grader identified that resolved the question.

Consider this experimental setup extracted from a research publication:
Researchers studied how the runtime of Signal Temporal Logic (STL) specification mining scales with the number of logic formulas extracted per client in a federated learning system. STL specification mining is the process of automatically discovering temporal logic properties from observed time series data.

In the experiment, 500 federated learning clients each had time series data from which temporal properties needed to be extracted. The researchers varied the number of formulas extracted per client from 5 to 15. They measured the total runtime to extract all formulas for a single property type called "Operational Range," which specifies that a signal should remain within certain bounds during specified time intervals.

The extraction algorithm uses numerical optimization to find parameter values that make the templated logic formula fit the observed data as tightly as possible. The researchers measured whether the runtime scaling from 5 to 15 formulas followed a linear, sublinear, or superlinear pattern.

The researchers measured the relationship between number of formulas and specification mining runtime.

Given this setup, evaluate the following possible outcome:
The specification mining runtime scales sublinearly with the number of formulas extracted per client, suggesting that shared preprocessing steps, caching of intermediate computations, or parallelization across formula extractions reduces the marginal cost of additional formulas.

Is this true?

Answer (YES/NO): NO